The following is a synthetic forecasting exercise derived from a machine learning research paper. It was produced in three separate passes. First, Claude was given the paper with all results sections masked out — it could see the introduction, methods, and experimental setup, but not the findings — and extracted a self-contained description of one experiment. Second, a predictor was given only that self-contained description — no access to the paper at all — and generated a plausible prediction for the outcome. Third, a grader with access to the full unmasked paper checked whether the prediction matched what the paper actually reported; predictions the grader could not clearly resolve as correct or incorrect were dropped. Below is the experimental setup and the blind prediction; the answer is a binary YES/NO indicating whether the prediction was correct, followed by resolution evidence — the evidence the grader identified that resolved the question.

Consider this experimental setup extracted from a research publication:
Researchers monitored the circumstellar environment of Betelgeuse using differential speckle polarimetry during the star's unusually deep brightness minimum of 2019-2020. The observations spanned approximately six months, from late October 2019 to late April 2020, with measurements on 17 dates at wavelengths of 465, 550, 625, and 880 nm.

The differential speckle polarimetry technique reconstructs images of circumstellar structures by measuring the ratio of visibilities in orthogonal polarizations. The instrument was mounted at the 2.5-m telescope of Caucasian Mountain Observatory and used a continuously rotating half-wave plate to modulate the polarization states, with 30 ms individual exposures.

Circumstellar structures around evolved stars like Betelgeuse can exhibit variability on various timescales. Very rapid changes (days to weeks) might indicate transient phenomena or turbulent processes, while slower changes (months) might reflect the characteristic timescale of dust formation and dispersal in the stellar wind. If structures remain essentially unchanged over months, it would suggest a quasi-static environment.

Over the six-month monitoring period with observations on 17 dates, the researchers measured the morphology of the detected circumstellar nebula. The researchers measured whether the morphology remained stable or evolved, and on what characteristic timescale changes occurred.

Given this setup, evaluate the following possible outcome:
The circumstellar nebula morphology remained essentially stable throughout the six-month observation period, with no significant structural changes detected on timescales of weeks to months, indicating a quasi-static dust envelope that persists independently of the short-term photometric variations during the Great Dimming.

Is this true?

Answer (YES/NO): NO